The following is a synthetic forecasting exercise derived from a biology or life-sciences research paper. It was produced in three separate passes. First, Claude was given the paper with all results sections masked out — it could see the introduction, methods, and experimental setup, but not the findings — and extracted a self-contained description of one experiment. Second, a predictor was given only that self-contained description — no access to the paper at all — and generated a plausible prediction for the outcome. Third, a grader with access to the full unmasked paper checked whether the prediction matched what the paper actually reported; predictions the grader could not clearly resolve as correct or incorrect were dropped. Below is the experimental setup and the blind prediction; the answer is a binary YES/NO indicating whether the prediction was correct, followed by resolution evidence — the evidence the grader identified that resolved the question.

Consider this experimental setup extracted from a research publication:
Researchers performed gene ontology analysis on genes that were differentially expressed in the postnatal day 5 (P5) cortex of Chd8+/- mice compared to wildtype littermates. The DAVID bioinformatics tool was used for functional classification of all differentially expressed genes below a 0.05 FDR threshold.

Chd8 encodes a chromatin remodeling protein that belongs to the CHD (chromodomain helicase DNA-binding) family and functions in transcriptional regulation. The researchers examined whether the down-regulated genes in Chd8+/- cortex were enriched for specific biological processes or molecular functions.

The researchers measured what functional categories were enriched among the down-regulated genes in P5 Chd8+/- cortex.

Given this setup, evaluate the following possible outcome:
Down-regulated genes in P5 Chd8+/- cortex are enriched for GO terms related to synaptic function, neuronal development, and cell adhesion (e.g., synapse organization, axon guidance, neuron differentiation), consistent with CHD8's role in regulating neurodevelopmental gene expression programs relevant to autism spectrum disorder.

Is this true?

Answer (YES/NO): YES